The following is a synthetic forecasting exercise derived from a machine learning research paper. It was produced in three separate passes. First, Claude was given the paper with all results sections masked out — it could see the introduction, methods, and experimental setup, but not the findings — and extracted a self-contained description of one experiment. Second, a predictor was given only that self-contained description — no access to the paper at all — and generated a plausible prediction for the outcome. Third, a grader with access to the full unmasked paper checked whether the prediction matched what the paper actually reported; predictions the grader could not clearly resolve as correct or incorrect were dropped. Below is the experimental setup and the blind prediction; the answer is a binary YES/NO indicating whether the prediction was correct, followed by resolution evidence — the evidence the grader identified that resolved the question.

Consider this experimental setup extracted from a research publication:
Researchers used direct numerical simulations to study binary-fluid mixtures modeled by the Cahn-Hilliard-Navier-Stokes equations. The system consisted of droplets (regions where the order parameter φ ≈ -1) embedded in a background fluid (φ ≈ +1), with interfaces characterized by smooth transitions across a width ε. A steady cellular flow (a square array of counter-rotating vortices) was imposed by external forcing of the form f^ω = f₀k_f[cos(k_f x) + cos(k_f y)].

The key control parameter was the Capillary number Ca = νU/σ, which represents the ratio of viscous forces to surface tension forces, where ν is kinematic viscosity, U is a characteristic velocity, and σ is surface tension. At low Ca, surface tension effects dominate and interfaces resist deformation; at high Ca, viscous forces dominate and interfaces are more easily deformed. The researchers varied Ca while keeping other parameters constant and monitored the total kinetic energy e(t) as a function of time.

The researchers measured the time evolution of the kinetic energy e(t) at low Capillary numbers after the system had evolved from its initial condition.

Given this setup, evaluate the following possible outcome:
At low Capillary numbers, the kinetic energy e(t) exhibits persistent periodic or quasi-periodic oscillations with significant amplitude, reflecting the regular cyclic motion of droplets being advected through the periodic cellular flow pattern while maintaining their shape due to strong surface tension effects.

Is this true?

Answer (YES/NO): YES